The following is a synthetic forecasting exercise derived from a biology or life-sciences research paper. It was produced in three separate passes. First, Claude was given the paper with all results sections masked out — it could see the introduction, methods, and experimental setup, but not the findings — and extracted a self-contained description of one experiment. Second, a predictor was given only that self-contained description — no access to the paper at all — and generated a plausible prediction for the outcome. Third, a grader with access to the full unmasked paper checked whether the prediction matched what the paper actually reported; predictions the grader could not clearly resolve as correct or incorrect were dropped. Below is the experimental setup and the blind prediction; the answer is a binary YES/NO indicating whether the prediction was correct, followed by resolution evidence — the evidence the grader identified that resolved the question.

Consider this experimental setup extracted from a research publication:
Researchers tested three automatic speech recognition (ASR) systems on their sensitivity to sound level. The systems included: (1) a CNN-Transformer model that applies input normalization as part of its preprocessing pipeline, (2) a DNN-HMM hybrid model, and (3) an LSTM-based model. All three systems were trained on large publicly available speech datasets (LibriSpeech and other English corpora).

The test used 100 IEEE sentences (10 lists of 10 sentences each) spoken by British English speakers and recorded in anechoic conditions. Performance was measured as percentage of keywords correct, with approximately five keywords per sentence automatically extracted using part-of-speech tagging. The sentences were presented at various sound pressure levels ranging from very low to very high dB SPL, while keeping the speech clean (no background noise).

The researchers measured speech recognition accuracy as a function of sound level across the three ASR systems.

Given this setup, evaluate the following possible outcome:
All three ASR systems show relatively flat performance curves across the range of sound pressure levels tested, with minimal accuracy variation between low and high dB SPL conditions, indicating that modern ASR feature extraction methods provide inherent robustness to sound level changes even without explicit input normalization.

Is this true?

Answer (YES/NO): NO